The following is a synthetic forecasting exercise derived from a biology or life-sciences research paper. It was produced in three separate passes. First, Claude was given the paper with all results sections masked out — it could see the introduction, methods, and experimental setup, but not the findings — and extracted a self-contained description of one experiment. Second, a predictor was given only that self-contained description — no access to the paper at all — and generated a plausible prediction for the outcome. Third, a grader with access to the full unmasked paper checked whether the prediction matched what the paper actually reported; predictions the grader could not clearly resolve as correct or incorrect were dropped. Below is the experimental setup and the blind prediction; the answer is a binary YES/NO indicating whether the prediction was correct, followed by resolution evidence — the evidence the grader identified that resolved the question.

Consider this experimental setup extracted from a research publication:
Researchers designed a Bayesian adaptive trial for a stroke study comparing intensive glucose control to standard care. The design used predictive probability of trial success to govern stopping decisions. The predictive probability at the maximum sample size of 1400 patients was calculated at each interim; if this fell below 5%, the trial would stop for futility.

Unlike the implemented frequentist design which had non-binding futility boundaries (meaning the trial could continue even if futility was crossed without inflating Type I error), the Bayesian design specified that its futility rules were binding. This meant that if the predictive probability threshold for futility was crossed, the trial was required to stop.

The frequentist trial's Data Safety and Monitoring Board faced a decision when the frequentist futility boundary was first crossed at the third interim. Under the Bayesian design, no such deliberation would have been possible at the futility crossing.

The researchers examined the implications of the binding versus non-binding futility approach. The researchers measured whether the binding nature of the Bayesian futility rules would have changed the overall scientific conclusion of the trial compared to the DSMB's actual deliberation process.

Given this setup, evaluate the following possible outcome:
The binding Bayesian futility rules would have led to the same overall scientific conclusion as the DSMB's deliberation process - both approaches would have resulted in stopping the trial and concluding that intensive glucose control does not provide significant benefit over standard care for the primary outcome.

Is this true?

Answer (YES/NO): YES